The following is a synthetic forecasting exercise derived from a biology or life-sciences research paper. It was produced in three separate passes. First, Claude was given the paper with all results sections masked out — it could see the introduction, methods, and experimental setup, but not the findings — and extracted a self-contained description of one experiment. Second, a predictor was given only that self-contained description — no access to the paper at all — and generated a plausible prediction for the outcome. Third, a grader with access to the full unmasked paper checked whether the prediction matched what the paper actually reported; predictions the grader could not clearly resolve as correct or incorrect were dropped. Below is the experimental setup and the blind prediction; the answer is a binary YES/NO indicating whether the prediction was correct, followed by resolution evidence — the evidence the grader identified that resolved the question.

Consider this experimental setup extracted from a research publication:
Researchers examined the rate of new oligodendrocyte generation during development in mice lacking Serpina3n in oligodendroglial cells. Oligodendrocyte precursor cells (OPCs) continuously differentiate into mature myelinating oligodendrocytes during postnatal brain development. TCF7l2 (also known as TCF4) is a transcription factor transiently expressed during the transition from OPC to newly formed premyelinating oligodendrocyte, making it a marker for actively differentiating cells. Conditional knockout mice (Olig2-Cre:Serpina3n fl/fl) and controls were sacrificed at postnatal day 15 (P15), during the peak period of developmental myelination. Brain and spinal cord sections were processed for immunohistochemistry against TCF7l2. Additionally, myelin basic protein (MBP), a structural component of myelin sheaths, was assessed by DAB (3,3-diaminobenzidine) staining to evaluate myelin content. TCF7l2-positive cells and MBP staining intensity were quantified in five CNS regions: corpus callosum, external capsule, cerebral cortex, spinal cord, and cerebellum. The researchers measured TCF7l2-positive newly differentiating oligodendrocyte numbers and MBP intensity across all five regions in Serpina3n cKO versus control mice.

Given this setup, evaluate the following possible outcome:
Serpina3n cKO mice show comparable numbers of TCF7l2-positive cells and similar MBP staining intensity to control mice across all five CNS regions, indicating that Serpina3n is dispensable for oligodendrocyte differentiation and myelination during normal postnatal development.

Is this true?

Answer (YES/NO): YES